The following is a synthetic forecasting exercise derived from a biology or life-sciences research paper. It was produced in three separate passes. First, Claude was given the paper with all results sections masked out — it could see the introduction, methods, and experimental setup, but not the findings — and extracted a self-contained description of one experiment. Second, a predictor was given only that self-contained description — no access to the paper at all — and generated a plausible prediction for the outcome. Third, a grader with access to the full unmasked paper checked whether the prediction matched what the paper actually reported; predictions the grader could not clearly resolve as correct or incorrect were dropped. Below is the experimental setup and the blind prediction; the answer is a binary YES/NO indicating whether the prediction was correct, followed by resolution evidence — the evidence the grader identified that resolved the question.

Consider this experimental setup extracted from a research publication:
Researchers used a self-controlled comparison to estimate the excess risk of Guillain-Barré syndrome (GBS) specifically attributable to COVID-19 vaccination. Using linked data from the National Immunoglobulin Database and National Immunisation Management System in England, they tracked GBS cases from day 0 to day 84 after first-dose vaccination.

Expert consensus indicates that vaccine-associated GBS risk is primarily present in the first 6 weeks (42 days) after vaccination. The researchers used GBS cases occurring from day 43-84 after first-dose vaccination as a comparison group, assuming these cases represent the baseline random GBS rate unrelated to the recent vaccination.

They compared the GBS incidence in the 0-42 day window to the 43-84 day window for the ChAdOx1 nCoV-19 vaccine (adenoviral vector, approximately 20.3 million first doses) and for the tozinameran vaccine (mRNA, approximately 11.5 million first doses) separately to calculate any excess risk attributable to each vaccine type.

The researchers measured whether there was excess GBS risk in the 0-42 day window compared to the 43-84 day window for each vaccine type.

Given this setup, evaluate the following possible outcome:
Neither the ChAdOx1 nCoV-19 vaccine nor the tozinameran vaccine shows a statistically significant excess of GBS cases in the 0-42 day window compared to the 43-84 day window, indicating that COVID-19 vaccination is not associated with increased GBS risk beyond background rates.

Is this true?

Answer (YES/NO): NO